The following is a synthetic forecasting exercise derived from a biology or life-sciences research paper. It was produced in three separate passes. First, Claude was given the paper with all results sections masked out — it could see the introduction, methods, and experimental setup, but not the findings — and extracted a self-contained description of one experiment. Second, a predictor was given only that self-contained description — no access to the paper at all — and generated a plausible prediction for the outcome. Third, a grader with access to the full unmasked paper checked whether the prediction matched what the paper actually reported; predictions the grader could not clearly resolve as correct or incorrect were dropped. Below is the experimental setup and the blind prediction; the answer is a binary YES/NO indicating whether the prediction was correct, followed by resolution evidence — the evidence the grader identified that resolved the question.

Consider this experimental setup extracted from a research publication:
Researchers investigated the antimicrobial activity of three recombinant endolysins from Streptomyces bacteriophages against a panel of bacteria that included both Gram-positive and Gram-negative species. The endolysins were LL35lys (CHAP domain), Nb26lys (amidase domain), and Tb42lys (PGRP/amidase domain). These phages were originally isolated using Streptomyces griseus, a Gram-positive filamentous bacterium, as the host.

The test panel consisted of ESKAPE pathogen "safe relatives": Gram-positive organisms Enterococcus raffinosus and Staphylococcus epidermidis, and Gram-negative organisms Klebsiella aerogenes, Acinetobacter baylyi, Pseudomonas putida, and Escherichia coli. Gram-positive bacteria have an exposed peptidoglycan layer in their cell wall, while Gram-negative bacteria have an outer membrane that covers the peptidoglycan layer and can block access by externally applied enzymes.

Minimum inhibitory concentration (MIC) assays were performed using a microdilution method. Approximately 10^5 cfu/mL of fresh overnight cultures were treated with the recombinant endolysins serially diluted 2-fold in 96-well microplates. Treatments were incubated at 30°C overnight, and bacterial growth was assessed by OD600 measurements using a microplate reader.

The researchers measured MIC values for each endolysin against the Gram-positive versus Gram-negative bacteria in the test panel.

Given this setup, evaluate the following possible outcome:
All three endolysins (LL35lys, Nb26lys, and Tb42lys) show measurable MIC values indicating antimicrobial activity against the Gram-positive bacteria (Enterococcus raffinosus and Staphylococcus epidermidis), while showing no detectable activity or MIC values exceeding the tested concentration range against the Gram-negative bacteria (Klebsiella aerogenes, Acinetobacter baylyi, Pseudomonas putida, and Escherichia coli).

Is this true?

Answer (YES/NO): NO